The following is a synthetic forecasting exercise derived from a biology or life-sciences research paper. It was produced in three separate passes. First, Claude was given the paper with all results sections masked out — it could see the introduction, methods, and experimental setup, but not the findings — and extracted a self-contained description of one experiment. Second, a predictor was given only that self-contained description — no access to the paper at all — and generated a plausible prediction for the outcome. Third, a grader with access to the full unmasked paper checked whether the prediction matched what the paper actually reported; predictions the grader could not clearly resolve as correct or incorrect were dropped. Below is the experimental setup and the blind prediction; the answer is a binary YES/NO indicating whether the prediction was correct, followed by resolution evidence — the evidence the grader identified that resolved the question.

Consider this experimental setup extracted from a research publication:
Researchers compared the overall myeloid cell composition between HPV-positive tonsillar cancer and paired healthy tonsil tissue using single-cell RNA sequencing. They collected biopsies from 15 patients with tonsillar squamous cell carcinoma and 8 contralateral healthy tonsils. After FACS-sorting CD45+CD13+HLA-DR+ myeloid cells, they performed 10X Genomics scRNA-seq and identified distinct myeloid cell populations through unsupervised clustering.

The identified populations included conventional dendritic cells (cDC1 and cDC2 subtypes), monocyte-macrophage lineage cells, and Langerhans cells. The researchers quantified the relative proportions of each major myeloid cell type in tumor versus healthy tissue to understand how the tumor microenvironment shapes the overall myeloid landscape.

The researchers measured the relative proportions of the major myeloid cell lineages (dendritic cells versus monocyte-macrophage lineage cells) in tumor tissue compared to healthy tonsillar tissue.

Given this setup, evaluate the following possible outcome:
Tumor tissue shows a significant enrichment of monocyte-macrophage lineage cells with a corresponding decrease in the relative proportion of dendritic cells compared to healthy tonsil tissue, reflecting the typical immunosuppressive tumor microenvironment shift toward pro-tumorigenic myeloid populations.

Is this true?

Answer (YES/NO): NO